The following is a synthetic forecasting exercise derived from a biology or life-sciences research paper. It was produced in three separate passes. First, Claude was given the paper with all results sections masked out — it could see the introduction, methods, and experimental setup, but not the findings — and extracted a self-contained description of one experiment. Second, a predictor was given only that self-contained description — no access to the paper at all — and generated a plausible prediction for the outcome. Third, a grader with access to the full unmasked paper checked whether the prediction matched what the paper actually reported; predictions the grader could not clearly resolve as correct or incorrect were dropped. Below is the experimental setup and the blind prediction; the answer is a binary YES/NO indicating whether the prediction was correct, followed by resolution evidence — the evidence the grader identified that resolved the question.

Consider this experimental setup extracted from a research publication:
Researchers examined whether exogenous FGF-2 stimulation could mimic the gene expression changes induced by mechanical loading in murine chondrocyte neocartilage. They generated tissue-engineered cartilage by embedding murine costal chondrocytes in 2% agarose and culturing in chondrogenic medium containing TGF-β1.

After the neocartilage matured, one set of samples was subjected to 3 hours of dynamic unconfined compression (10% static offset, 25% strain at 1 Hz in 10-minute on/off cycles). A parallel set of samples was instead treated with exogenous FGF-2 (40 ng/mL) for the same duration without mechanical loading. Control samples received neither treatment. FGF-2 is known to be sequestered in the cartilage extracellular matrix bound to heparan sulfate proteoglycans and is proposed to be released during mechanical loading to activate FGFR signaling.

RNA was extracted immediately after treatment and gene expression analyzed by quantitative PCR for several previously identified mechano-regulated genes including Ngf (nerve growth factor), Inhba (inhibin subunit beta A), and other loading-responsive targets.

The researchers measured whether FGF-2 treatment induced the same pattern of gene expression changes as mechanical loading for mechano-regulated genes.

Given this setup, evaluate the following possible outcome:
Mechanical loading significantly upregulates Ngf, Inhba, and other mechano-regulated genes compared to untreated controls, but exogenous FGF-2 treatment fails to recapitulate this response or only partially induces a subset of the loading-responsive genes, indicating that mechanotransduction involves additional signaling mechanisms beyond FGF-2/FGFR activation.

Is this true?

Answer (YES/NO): NO